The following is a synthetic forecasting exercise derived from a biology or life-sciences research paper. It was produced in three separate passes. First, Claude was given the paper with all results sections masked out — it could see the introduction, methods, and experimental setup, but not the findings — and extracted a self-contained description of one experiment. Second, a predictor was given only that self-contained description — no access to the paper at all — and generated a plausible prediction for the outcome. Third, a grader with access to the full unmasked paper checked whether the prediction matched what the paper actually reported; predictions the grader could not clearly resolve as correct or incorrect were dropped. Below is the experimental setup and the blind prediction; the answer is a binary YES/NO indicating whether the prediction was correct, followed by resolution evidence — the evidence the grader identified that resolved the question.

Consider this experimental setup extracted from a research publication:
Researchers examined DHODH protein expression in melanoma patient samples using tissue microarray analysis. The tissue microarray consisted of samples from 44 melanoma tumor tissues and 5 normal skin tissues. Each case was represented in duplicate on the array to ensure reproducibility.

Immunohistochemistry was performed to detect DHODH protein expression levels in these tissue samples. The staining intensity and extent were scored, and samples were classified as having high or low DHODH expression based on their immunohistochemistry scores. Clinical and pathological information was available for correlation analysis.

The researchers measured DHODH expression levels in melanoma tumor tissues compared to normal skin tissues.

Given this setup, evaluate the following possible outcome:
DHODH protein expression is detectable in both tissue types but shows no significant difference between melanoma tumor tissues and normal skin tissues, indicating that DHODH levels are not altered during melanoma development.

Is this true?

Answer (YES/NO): NO